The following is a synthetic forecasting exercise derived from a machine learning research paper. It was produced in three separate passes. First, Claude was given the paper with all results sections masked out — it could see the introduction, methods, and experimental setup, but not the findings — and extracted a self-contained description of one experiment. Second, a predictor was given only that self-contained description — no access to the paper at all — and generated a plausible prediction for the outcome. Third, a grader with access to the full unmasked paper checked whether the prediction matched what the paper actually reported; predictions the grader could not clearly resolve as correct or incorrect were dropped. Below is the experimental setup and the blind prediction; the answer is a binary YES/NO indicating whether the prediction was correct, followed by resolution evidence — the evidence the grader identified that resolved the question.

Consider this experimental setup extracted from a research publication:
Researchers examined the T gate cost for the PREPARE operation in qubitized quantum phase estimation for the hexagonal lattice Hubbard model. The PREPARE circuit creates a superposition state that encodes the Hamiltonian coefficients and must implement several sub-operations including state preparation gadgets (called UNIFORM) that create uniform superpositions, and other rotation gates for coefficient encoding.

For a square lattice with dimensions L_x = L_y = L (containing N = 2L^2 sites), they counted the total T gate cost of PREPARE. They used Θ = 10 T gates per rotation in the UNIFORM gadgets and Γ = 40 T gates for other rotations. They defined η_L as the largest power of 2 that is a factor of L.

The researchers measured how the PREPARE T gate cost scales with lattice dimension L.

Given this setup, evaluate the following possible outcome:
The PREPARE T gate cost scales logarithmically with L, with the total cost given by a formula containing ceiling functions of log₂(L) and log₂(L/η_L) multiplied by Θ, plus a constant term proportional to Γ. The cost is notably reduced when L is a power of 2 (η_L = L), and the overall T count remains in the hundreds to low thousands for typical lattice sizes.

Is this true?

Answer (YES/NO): NO